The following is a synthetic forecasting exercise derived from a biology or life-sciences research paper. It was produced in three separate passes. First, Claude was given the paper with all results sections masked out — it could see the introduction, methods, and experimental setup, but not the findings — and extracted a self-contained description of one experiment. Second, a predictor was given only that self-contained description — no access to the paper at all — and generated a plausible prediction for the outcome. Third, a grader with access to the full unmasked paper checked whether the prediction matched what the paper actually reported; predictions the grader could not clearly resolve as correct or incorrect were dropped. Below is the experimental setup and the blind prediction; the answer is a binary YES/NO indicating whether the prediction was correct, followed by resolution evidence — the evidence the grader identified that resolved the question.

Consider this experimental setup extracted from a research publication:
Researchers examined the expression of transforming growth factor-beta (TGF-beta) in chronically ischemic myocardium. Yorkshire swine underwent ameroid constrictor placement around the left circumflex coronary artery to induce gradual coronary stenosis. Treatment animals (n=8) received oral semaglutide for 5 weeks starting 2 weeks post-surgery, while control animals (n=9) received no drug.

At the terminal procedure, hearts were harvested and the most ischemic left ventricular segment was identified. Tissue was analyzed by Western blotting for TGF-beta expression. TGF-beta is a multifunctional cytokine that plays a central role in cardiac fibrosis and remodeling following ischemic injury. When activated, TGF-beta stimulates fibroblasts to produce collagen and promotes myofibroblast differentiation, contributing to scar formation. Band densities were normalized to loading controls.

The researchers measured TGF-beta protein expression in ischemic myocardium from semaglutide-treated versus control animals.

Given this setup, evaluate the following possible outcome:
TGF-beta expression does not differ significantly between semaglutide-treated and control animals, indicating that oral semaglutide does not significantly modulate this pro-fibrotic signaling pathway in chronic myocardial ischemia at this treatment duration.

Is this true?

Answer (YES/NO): NO